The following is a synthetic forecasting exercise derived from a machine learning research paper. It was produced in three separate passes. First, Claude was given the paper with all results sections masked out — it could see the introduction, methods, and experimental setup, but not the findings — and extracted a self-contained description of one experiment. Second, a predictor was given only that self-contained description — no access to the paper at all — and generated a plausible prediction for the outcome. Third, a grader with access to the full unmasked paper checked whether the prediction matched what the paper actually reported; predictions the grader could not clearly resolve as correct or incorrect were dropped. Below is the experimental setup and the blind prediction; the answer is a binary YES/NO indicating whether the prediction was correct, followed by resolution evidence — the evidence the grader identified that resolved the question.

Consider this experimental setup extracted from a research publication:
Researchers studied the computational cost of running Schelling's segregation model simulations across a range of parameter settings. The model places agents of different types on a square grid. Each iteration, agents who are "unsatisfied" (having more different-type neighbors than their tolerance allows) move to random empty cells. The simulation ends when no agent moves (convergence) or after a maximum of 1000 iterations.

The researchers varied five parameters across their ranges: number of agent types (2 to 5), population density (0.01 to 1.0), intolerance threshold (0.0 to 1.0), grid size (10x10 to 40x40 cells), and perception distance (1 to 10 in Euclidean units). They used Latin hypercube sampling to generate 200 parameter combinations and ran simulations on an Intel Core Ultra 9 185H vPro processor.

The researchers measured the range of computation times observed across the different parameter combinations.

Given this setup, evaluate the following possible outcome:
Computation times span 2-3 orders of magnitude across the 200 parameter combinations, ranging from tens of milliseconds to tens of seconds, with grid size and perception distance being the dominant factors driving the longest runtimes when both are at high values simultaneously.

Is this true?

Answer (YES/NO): NO